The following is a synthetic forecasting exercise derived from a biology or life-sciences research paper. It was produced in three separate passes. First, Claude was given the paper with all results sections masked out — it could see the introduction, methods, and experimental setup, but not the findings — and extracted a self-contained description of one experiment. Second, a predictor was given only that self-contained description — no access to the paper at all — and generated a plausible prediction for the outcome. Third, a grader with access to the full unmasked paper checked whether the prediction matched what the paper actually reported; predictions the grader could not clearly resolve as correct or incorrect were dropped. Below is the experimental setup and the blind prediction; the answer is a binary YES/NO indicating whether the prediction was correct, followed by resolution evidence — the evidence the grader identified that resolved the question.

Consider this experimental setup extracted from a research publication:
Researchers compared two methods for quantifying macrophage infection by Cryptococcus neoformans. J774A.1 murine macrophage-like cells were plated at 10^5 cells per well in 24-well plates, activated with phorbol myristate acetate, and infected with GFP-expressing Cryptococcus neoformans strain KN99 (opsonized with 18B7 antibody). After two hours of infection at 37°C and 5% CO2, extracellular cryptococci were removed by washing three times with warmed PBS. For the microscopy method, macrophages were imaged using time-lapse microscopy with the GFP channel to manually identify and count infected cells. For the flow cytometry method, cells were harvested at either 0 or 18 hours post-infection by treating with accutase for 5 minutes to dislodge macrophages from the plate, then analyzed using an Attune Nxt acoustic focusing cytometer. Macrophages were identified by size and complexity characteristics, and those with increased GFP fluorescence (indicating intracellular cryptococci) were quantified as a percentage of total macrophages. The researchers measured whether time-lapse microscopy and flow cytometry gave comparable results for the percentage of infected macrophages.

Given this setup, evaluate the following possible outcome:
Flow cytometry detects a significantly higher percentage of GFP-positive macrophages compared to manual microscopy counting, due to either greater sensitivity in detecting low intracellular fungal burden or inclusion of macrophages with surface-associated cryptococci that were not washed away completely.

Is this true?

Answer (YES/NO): NO